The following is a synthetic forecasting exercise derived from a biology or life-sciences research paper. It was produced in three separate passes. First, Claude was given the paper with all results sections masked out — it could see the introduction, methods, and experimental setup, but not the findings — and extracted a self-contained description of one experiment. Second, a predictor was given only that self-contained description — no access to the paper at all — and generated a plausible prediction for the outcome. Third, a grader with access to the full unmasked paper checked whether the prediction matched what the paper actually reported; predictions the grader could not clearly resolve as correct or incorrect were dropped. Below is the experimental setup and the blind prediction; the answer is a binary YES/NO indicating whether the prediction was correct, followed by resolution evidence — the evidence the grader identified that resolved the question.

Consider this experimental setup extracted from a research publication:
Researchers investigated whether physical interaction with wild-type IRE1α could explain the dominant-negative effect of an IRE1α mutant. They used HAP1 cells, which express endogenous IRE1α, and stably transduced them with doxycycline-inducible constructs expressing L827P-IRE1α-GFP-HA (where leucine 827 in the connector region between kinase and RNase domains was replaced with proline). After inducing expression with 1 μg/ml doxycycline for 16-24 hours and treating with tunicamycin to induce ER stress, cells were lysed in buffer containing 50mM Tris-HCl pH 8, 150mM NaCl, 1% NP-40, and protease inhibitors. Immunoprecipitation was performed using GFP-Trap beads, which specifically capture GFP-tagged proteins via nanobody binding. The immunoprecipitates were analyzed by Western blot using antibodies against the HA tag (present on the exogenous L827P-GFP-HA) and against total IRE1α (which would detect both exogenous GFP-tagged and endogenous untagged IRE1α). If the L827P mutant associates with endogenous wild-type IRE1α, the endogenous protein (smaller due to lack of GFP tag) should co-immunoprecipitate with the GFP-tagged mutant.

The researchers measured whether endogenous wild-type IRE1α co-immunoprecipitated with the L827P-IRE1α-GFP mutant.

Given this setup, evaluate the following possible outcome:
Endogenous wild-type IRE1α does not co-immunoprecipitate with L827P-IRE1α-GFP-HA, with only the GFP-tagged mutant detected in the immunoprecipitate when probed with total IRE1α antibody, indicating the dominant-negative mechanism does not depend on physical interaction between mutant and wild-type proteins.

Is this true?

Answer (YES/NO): NO